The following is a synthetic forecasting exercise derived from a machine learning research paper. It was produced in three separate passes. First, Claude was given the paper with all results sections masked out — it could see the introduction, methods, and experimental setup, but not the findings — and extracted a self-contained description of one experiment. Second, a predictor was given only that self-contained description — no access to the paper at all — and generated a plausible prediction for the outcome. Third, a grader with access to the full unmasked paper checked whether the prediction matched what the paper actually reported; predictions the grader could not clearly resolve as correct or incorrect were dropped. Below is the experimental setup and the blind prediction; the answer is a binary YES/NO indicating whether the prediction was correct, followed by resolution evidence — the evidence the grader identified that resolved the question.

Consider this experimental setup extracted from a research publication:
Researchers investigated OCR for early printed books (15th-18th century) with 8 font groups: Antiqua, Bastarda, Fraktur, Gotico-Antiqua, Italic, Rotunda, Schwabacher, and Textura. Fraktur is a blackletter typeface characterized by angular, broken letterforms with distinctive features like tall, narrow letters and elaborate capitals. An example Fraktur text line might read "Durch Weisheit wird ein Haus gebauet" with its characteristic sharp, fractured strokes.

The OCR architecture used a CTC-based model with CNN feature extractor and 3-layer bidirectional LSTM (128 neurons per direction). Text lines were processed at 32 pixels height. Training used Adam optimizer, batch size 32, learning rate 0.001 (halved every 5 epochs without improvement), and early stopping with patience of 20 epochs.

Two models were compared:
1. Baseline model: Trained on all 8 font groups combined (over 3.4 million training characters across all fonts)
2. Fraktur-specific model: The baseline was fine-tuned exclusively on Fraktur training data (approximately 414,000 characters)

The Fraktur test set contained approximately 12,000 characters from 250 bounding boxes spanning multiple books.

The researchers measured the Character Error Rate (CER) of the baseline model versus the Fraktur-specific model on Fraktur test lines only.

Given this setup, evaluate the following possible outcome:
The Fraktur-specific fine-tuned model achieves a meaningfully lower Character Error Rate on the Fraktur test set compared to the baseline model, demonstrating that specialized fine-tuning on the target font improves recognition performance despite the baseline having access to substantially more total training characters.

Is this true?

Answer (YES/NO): YES